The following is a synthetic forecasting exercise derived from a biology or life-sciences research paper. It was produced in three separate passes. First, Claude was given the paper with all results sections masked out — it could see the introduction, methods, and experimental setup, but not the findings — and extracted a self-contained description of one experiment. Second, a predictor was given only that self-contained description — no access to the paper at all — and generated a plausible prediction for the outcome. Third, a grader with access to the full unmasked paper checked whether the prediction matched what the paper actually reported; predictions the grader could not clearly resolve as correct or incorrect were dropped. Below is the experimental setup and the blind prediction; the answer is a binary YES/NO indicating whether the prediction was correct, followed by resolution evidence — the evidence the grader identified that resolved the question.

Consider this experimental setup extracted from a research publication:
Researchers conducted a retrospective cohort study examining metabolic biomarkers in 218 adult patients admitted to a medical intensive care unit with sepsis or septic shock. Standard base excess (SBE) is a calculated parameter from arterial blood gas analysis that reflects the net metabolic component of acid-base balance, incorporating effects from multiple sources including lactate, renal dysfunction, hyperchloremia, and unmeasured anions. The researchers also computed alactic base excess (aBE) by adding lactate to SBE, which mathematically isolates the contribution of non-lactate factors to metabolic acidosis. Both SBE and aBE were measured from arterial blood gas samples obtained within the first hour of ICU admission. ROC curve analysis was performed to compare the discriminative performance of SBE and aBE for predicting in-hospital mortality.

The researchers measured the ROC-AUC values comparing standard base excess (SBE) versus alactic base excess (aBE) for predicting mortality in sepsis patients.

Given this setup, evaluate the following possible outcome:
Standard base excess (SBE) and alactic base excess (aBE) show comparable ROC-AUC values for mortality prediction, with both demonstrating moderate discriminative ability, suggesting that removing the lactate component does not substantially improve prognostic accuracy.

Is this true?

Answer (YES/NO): NO